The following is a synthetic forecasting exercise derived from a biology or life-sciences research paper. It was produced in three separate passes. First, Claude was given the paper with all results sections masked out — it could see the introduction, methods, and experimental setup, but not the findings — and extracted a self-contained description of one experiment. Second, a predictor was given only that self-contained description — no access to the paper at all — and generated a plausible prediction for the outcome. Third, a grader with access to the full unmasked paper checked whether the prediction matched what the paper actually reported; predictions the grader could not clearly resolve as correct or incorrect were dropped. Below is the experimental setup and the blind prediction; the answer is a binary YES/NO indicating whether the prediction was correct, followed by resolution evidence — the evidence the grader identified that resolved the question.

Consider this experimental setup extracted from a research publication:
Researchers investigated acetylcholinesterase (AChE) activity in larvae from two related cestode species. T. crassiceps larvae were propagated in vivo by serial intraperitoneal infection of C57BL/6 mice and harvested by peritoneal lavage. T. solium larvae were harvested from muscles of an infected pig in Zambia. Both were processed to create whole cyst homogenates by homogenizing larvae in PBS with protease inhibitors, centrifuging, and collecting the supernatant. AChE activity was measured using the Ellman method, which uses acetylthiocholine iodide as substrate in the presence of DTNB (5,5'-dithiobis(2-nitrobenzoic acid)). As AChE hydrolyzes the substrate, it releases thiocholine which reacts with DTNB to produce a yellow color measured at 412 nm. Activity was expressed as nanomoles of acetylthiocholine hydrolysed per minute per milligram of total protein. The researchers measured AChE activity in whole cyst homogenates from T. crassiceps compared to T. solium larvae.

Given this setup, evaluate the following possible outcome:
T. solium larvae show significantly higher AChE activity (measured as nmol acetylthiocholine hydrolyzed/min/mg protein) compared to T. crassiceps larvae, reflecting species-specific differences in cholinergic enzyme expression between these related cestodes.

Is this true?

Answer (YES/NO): NO